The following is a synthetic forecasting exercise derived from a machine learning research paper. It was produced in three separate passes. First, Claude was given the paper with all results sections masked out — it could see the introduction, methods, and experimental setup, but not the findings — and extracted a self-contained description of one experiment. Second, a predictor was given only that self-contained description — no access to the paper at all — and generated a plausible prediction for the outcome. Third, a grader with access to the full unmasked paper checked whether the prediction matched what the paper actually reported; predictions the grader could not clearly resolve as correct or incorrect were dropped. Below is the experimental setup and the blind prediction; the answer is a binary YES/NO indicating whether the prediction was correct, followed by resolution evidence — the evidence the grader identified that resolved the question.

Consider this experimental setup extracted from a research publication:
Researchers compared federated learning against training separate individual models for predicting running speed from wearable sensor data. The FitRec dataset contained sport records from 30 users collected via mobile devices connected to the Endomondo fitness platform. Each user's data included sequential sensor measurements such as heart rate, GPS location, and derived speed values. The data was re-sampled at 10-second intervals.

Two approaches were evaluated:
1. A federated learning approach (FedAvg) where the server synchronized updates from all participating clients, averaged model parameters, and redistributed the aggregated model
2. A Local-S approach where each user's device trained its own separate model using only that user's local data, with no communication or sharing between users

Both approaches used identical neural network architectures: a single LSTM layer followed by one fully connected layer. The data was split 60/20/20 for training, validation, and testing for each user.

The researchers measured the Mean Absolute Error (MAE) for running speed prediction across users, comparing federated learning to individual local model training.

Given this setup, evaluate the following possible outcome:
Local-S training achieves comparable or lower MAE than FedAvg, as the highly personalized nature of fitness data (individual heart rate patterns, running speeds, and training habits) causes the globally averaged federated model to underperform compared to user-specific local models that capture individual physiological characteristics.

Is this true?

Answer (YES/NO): YES